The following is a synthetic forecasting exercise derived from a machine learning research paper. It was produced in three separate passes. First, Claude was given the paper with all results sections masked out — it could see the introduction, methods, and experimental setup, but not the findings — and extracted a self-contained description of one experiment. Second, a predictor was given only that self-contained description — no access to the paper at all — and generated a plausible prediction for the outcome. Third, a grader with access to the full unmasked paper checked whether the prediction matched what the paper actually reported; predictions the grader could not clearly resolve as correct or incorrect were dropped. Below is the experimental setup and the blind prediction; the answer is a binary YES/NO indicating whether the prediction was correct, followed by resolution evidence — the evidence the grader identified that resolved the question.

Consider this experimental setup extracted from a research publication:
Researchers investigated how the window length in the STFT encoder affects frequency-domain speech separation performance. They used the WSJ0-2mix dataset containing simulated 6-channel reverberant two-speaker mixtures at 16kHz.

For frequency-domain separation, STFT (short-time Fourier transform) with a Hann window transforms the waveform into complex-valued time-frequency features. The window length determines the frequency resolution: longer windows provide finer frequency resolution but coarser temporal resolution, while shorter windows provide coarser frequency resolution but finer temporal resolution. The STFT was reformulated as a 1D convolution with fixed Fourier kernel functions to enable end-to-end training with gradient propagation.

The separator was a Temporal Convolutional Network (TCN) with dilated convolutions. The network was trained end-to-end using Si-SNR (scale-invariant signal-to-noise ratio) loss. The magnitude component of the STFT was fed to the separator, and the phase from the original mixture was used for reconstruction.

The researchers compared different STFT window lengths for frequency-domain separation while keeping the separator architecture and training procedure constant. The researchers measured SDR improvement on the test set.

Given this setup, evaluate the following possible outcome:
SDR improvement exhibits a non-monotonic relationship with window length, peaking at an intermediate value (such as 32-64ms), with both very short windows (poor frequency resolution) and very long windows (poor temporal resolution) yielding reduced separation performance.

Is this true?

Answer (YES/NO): NO